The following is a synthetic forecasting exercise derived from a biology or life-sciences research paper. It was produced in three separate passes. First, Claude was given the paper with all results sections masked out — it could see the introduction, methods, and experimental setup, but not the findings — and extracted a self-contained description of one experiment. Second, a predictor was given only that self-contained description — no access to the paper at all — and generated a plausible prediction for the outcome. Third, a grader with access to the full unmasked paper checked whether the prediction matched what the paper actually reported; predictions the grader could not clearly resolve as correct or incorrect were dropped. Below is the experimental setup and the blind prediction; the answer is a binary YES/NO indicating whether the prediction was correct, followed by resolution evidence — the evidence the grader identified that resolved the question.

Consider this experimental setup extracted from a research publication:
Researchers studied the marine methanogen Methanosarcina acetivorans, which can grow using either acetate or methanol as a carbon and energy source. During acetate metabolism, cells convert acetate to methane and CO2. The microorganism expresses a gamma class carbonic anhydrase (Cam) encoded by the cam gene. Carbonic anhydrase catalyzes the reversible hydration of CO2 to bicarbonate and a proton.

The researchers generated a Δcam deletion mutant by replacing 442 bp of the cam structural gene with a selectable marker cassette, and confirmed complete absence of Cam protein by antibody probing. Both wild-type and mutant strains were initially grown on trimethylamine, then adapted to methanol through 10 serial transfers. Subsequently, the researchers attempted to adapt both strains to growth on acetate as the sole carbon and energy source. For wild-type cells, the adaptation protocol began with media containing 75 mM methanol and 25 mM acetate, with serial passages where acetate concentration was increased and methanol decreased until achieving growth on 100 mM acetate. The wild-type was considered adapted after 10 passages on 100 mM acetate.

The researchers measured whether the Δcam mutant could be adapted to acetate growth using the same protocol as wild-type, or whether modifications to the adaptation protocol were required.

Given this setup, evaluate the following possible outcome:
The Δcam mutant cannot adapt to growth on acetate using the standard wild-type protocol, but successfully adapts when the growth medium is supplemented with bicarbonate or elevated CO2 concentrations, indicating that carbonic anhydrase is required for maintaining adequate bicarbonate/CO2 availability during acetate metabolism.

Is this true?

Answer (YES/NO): NO